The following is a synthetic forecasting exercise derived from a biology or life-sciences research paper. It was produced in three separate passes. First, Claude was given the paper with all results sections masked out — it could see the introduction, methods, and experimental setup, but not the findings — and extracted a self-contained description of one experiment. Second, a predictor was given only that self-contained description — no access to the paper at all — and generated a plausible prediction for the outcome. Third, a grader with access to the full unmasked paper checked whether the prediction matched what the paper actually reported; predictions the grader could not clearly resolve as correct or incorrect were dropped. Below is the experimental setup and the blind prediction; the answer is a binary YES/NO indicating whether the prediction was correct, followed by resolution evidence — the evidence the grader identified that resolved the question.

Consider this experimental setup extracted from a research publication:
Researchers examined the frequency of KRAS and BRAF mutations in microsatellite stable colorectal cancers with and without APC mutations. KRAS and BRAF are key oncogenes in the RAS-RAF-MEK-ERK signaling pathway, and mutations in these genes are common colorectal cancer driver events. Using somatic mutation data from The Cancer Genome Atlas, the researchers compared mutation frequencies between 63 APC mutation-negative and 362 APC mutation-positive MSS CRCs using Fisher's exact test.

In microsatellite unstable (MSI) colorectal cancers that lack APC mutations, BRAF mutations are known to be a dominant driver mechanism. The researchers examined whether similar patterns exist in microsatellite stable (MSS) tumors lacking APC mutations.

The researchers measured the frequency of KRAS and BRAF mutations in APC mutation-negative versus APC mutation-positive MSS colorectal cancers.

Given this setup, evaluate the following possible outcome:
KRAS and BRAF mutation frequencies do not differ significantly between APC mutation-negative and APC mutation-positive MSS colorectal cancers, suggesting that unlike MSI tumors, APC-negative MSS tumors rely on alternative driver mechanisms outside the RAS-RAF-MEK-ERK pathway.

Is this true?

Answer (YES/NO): NO